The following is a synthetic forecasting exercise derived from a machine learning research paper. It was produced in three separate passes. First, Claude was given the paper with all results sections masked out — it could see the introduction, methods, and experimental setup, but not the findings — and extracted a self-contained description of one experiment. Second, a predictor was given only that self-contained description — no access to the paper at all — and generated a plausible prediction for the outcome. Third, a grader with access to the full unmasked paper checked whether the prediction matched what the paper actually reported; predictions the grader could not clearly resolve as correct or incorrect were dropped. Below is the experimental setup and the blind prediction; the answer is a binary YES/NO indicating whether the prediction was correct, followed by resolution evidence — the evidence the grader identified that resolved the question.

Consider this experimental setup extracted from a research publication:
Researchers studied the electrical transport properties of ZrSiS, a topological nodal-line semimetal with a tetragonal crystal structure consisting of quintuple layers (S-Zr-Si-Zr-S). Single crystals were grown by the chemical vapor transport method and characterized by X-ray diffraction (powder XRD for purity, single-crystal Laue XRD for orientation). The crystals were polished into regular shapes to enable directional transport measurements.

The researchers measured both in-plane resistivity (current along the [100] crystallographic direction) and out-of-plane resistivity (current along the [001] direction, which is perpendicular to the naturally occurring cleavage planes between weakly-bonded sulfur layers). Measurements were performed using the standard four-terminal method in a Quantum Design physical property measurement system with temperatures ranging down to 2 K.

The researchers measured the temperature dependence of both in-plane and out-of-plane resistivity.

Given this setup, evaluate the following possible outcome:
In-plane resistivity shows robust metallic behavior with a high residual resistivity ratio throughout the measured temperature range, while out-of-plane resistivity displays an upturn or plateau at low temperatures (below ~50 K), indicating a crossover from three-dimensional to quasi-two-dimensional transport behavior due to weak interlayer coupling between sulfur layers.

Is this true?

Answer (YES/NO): NO